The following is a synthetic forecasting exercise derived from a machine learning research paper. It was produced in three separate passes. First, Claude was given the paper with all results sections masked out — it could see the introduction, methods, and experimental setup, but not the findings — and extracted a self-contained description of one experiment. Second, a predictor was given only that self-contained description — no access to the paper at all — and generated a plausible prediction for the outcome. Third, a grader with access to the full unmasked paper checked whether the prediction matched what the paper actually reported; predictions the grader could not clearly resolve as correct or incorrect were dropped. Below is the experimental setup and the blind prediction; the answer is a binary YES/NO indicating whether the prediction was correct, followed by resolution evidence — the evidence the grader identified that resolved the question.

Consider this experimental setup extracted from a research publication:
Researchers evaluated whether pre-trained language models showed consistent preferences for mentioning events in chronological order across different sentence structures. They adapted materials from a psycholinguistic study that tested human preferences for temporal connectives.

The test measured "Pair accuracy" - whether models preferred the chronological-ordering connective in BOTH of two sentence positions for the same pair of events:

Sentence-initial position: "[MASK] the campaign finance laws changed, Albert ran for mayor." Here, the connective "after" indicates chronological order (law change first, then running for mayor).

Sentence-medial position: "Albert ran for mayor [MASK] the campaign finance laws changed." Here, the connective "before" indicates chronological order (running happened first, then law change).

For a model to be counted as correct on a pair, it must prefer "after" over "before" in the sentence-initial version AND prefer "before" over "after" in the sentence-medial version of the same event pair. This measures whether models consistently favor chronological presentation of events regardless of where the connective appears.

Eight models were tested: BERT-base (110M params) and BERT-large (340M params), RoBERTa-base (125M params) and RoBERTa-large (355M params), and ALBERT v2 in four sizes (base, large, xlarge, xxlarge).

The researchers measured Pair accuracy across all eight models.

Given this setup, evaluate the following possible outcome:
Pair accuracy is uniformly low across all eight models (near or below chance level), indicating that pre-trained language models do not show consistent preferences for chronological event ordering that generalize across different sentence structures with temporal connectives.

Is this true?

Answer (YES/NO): NO